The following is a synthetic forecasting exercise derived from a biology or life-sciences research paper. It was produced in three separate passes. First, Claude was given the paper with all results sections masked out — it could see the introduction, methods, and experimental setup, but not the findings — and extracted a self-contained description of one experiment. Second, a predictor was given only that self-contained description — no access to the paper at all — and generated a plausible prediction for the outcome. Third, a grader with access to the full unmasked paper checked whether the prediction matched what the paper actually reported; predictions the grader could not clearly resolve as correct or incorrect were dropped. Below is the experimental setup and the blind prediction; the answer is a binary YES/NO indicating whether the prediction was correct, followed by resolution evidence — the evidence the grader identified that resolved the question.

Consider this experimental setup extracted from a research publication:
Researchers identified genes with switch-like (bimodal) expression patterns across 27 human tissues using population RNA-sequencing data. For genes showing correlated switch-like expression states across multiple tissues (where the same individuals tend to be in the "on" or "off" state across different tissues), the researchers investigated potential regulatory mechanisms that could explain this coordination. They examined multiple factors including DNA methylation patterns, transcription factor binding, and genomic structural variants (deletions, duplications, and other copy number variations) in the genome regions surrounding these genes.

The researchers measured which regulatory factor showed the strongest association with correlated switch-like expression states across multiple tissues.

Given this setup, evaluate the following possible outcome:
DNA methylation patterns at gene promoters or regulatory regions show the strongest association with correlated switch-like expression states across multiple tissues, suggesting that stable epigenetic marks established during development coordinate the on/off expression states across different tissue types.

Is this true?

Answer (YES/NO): NO